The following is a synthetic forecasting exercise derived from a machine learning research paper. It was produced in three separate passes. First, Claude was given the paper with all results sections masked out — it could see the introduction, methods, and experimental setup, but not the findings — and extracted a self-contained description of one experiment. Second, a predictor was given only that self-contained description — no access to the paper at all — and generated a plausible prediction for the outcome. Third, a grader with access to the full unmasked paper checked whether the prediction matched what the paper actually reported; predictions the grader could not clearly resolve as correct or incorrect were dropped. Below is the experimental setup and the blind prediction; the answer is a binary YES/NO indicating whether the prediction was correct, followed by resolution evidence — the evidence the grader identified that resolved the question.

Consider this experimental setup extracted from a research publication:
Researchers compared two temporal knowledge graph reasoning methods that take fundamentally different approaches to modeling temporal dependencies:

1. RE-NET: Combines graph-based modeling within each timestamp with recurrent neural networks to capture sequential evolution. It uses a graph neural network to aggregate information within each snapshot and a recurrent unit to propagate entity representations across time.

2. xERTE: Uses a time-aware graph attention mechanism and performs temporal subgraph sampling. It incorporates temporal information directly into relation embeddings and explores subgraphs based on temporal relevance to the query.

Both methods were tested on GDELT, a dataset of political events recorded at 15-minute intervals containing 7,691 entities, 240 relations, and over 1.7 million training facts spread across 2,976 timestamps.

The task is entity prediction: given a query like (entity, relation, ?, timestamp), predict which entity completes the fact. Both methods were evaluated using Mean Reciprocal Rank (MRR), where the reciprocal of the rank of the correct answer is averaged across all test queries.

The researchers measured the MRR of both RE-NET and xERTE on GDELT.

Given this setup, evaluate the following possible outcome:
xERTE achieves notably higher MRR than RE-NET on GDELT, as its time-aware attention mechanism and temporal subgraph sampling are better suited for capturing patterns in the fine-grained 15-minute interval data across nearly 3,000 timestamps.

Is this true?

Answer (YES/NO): NO